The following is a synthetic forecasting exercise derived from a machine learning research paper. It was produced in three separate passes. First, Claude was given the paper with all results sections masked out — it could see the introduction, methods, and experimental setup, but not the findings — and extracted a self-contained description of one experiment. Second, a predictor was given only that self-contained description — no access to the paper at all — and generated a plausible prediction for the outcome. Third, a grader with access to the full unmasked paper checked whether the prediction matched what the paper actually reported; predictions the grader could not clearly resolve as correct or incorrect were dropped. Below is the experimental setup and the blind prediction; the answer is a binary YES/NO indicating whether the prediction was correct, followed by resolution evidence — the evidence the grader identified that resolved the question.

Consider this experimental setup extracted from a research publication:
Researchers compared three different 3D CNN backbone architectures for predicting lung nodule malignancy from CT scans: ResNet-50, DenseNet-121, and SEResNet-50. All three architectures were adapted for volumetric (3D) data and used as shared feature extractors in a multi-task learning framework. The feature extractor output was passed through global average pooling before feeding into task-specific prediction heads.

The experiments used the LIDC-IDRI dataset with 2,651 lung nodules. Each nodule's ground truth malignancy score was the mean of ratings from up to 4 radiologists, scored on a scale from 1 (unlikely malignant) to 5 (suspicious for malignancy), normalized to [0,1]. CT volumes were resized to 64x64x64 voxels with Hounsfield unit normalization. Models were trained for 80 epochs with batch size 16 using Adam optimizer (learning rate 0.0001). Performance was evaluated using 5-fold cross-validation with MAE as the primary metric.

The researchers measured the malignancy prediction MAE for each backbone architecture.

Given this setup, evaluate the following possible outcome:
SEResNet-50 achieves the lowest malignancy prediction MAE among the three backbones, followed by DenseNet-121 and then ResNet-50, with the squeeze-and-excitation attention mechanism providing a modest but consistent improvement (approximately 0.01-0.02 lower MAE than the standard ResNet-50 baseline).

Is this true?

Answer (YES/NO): NO